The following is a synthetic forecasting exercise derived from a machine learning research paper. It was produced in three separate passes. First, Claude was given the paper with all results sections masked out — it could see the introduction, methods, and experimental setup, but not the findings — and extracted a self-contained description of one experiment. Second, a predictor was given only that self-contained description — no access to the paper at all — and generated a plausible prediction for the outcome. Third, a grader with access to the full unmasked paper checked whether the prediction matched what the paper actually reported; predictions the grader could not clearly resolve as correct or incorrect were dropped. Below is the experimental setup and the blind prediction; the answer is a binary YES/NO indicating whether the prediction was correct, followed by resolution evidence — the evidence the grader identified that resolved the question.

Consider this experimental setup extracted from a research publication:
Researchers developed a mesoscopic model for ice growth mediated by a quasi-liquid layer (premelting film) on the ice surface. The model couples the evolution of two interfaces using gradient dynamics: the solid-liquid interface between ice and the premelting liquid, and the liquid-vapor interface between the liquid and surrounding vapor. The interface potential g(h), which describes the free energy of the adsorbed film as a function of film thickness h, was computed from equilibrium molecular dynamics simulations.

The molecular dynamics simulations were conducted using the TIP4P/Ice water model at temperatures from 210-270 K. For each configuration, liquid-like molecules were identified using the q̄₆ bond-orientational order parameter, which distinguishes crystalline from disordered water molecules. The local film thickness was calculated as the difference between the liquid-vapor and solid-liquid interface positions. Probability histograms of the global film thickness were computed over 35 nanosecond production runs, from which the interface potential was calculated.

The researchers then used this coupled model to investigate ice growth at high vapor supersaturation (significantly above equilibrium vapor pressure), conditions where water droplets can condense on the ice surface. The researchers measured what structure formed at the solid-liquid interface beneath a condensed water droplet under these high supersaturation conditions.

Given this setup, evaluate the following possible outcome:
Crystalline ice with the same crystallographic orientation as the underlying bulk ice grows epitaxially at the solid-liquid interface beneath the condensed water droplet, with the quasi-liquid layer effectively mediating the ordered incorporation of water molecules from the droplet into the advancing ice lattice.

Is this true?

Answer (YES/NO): YES